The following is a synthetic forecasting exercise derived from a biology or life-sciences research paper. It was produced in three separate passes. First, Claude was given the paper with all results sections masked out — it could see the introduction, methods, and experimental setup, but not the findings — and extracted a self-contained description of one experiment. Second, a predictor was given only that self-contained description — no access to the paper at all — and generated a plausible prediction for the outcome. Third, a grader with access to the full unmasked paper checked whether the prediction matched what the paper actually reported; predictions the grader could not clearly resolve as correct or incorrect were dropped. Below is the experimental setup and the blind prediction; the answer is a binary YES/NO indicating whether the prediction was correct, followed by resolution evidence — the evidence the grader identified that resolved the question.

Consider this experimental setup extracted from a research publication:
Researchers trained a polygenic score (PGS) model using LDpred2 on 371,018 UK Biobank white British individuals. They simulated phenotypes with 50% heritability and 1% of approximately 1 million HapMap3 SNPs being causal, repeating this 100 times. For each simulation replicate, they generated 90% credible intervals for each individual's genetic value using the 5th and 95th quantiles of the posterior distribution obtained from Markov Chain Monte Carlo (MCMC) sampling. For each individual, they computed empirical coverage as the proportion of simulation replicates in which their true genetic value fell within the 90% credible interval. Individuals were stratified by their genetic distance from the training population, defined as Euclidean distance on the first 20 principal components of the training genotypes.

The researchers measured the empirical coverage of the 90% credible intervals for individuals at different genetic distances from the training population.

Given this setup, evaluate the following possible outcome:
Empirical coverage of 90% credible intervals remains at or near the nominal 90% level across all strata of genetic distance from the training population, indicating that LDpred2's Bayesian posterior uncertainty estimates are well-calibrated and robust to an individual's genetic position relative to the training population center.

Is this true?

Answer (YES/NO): YES